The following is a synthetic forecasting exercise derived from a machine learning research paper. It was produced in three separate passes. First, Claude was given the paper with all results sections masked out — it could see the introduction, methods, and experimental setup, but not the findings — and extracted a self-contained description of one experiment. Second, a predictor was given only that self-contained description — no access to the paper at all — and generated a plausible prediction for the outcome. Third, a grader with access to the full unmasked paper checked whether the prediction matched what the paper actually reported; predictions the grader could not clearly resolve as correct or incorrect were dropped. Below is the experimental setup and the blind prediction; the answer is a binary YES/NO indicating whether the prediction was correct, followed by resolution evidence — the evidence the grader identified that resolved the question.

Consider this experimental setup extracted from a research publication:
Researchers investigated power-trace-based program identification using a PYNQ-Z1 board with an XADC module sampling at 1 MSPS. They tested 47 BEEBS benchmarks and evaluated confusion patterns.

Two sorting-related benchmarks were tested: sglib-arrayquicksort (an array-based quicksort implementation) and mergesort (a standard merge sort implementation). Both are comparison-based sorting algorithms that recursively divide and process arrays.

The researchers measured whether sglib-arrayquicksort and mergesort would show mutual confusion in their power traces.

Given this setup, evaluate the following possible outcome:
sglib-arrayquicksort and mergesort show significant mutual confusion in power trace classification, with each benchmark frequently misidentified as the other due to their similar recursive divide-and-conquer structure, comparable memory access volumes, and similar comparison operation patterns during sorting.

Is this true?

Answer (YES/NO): NO